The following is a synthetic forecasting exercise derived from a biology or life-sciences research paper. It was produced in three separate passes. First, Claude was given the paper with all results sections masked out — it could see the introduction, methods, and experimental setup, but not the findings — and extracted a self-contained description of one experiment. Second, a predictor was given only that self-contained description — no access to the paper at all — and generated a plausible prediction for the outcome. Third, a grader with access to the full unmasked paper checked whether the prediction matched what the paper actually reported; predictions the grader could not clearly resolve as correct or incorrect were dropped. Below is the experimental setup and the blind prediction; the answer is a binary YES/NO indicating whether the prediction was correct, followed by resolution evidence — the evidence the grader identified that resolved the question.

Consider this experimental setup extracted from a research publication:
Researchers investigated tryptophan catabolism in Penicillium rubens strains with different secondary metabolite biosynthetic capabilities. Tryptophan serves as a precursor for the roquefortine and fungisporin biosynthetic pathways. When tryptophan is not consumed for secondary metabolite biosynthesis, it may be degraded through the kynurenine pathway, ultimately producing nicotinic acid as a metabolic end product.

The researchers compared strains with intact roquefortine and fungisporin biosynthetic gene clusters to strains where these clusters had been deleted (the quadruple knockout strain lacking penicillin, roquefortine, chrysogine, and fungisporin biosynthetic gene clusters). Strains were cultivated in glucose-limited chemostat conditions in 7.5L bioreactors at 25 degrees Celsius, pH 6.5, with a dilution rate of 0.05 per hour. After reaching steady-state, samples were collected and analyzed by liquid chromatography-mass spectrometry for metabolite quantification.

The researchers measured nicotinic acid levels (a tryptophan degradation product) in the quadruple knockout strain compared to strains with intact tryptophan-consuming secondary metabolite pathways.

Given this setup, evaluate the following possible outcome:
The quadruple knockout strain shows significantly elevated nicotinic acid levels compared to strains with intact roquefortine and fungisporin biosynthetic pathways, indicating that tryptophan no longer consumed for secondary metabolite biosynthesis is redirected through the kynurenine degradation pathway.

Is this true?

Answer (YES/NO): YES